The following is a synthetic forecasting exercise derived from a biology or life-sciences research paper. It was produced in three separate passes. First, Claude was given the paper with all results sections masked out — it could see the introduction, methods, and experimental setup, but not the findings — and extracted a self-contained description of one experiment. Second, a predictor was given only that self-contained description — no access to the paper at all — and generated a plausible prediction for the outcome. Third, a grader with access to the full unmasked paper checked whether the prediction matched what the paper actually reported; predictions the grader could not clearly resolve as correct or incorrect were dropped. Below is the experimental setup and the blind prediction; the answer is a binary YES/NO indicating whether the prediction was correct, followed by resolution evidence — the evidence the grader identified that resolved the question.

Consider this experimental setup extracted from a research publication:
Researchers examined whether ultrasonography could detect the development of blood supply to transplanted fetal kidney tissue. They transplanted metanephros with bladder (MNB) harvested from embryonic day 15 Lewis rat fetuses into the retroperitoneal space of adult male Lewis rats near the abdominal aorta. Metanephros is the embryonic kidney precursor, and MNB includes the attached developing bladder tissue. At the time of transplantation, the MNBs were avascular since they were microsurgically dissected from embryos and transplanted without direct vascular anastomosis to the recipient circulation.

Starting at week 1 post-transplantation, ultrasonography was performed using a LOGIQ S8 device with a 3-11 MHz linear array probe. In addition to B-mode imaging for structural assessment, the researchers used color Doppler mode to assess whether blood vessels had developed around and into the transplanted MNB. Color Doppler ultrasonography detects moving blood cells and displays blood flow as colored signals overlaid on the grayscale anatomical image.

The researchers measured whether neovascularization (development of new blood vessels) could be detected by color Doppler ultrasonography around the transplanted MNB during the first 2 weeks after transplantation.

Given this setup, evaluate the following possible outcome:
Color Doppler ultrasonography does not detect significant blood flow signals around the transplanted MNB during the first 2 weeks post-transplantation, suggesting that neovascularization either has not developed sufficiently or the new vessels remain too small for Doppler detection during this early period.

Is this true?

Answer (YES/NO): NO